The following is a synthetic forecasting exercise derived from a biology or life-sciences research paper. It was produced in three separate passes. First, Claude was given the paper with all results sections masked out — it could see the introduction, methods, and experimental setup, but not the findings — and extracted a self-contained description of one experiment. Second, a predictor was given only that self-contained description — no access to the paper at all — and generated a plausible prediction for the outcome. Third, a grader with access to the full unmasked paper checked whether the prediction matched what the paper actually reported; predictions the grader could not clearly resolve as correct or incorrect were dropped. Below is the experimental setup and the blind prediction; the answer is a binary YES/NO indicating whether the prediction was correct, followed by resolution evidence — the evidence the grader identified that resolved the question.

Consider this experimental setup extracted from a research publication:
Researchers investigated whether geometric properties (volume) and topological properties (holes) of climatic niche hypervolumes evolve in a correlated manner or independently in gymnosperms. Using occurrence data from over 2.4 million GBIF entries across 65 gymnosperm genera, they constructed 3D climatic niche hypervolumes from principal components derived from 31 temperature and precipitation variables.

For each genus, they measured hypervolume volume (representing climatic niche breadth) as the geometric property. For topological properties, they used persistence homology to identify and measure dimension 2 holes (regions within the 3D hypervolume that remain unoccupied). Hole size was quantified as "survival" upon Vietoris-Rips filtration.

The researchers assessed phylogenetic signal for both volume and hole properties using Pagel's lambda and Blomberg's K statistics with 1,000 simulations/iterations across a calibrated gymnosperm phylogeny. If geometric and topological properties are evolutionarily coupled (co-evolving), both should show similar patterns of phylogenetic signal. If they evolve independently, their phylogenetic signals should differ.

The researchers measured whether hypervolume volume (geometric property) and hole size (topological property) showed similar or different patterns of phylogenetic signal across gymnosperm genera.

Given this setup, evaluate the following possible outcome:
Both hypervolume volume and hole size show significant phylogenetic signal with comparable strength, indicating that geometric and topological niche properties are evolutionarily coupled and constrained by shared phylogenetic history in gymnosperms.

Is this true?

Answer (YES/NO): NO